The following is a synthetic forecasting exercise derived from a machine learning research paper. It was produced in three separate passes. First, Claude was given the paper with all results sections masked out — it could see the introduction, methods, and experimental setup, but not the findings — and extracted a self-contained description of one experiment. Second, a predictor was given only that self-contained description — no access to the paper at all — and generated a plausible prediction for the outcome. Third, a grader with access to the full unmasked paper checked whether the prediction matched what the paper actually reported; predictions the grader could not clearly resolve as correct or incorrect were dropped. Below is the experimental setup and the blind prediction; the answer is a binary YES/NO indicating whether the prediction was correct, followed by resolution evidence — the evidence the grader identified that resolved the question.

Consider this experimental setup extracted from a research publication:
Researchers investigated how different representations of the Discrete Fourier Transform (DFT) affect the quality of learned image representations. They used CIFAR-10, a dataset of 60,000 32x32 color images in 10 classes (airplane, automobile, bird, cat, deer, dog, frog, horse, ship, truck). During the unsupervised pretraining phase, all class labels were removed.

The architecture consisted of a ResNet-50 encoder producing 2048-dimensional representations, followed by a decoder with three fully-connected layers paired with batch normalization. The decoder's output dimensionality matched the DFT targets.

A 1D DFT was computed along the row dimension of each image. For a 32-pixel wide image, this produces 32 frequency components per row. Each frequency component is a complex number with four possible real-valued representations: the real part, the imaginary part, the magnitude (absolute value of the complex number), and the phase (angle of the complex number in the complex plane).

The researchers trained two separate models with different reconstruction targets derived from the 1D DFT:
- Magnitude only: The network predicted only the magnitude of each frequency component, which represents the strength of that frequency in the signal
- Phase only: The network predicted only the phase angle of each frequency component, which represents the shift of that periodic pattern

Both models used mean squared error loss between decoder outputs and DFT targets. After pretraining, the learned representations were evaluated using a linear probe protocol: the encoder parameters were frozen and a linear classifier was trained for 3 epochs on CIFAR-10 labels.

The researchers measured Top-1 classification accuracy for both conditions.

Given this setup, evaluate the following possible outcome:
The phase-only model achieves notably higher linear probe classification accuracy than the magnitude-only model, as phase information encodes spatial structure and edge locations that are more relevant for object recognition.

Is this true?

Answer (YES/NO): NO